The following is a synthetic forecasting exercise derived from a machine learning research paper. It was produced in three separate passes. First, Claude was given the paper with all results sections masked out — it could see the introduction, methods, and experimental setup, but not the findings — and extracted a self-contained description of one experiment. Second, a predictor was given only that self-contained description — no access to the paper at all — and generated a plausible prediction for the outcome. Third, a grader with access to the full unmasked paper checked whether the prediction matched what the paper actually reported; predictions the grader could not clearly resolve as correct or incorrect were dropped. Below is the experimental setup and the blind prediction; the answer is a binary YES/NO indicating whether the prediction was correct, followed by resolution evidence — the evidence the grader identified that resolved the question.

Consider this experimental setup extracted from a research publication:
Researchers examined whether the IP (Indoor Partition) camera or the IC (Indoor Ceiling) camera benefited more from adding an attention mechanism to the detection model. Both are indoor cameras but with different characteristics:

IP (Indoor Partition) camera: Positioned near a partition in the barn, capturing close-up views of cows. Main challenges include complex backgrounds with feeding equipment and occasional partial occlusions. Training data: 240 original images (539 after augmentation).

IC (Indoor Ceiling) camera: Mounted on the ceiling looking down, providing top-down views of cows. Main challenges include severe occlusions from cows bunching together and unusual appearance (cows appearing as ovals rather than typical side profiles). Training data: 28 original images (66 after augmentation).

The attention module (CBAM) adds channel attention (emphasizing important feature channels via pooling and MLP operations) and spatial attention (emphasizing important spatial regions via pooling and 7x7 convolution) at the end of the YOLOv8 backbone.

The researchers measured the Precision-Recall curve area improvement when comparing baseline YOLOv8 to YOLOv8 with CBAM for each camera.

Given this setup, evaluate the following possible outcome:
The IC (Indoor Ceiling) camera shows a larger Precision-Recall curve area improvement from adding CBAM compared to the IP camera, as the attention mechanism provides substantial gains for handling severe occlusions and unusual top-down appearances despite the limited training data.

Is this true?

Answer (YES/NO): YES